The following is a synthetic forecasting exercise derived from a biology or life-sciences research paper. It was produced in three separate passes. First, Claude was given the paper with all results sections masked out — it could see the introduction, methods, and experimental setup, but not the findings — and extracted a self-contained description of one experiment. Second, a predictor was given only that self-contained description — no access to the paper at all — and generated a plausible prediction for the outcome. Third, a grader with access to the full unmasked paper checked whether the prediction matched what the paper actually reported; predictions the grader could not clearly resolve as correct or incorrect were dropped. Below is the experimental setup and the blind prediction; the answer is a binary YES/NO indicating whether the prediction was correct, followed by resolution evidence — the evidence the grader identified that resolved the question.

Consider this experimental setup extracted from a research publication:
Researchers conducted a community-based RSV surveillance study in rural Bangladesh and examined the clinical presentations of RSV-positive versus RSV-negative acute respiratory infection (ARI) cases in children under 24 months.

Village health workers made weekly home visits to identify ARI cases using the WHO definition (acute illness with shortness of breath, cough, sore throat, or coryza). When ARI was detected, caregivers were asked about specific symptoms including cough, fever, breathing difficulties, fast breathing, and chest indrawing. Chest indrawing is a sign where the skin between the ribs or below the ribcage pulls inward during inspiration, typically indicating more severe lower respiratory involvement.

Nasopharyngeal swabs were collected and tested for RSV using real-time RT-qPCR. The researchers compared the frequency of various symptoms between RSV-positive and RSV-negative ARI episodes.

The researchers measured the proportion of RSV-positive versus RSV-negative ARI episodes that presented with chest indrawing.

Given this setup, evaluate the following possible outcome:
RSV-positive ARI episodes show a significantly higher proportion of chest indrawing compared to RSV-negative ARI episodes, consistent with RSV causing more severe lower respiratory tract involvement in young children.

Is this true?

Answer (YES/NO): YES